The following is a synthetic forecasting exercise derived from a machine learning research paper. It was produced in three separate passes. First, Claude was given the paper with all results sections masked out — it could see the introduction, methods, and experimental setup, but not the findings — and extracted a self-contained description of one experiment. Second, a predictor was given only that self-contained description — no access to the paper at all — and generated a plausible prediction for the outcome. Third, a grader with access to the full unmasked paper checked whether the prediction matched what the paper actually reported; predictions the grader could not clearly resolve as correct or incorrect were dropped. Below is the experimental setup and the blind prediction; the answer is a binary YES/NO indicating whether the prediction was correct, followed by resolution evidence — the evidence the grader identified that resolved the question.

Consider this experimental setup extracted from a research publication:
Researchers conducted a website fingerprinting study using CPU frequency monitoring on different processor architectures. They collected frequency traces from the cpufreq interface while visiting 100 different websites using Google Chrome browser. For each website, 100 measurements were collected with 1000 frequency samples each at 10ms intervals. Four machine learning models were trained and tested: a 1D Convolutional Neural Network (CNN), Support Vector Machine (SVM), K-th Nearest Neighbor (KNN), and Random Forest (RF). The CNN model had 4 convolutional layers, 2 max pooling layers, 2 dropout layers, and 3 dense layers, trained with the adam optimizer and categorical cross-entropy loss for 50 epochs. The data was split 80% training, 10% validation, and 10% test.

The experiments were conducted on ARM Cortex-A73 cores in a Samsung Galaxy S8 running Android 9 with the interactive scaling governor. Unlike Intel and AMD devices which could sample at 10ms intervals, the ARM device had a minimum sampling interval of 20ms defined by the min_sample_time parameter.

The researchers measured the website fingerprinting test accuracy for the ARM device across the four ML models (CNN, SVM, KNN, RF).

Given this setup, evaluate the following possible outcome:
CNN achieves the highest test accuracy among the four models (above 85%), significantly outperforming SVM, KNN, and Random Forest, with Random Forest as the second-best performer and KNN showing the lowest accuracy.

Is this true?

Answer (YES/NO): NO